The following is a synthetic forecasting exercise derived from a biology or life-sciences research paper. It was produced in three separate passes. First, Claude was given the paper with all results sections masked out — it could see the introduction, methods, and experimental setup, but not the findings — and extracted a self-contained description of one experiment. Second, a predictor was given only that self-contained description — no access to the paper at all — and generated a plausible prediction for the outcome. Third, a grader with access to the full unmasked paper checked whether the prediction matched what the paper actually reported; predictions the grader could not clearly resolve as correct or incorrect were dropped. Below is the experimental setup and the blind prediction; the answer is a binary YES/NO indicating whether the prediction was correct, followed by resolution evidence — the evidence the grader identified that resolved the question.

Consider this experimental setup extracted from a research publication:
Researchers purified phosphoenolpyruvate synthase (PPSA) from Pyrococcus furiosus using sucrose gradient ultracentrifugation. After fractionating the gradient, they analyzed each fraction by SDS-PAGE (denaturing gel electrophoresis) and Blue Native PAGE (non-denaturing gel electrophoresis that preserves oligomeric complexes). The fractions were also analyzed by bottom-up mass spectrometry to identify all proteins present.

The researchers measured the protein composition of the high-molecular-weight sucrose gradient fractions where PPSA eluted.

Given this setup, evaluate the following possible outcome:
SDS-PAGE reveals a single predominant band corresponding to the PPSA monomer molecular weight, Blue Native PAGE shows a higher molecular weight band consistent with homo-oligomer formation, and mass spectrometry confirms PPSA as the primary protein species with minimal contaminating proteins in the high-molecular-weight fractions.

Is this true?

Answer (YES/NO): NO